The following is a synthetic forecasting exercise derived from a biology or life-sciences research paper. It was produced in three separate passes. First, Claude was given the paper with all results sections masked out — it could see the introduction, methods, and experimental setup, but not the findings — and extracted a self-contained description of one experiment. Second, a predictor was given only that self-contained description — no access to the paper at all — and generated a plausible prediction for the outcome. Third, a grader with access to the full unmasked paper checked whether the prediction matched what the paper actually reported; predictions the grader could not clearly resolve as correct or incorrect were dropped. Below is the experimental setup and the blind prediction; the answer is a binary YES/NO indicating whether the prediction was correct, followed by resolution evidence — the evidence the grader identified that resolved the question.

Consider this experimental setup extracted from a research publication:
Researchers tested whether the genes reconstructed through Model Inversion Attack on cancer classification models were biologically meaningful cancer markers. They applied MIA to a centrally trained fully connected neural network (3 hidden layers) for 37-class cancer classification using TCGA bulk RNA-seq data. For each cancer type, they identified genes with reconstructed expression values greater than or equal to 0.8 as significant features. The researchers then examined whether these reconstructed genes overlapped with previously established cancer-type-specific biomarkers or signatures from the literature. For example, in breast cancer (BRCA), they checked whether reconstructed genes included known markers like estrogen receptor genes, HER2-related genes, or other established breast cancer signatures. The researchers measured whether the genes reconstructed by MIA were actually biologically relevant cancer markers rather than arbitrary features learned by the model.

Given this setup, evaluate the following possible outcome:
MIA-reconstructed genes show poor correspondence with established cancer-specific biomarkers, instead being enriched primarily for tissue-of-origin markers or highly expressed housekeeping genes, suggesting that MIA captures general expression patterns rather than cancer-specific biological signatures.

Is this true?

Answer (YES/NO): NO